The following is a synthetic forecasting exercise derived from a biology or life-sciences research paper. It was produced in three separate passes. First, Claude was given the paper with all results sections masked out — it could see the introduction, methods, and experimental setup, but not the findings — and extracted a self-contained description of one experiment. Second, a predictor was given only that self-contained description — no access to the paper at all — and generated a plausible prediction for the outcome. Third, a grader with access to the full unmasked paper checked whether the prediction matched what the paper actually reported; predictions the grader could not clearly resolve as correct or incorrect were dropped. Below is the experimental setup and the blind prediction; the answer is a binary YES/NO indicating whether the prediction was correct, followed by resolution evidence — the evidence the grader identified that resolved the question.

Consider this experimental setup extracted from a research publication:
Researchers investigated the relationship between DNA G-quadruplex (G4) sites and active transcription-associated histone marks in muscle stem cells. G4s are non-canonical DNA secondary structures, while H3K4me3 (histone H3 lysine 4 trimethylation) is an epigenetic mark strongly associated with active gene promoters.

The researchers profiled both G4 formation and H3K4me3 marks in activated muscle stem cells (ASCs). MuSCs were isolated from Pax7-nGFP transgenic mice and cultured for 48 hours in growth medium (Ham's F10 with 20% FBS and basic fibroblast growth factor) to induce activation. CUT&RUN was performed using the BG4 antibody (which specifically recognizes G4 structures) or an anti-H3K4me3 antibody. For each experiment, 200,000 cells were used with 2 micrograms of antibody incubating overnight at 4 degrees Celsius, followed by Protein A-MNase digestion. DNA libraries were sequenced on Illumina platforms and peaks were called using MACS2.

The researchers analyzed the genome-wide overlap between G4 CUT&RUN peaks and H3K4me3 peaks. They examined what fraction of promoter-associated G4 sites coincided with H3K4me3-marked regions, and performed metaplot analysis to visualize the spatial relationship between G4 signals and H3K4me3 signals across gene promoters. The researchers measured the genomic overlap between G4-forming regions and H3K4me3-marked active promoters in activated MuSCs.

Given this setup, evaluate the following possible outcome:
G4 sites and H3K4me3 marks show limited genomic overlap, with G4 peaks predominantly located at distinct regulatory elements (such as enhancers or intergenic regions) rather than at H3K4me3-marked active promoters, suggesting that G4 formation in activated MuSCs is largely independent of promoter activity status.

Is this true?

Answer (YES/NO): NO